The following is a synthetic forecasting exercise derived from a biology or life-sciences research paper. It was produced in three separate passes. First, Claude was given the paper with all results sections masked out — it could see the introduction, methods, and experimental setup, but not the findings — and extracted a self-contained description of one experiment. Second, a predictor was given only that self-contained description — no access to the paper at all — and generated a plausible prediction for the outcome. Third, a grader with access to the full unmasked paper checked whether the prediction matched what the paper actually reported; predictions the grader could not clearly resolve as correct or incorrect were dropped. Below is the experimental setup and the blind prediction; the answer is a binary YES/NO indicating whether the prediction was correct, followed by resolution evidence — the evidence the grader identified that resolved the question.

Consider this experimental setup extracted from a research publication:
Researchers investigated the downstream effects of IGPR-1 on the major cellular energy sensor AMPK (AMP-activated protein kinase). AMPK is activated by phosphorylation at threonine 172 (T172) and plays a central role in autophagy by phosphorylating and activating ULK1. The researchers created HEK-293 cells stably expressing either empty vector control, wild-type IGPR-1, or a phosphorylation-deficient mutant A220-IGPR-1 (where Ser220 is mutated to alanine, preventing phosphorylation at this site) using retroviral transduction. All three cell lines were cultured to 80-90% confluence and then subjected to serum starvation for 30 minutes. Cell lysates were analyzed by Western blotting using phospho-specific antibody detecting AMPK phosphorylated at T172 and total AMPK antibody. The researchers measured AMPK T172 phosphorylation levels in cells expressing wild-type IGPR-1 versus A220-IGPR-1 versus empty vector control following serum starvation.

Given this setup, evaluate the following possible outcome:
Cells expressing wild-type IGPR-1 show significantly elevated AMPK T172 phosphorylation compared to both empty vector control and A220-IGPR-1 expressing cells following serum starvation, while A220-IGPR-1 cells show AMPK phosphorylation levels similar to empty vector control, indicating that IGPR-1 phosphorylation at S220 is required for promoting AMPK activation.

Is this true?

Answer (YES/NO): NO